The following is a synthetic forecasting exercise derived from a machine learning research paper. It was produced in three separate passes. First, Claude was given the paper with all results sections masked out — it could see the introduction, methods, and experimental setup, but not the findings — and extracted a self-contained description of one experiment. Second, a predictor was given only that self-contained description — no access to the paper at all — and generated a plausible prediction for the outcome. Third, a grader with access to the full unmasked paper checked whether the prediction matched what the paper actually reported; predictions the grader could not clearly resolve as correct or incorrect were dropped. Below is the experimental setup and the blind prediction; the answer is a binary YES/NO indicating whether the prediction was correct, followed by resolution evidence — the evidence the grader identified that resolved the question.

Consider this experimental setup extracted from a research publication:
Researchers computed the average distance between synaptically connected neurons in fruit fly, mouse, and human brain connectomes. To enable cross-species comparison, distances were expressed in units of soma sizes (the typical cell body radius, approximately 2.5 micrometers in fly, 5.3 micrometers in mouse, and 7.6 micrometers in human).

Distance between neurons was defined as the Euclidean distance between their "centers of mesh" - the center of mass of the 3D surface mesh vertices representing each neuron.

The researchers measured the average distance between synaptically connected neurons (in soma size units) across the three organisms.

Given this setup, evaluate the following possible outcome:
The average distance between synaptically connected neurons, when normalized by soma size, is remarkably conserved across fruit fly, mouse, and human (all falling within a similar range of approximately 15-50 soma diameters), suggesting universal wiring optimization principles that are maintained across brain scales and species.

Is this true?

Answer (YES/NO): YES